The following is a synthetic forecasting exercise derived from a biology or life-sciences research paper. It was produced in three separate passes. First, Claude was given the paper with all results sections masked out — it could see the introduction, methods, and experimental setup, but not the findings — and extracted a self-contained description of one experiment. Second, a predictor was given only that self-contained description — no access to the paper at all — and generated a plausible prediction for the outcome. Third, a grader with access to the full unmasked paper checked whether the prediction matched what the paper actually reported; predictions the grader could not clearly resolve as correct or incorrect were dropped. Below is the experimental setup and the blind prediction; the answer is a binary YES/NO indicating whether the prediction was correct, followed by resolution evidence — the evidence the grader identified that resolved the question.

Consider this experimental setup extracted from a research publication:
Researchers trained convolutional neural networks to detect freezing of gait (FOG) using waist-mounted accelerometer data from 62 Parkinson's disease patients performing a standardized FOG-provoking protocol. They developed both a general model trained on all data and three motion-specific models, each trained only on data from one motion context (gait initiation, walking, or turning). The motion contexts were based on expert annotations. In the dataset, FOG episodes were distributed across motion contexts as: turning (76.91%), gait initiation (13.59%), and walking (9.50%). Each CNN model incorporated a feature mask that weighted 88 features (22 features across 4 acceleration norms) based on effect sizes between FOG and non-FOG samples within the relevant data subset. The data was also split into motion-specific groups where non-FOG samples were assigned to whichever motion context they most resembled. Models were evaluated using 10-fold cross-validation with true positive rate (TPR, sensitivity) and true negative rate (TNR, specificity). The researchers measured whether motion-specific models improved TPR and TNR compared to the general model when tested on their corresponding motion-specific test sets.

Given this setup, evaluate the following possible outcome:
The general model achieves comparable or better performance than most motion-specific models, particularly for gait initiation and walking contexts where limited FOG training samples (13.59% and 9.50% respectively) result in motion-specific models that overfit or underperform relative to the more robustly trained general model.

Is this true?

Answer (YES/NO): NO